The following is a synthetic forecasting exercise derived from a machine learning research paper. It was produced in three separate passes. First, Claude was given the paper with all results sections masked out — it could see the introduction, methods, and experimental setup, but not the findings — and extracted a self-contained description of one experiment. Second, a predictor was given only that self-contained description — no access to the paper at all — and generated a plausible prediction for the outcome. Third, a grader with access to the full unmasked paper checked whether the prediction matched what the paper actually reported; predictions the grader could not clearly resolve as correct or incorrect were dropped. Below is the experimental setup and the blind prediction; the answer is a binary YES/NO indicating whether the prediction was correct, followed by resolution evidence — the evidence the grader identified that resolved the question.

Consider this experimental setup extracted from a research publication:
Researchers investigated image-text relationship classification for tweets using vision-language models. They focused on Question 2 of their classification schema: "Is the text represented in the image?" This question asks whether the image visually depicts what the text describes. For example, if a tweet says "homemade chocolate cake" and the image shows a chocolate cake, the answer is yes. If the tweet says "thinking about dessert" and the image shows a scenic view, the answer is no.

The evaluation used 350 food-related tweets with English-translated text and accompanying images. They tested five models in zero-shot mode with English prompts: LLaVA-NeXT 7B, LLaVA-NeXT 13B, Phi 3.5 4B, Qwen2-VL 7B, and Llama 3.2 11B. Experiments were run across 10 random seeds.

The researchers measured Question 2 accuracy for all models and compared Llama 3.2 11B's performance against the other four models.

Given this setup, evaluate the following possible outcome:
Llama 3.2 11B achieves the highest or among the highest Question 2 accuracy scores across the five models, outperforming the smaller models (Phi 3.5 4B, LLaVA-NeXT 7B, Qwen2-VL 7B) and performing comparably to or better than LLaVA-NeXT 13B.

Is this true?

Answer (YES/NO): YES